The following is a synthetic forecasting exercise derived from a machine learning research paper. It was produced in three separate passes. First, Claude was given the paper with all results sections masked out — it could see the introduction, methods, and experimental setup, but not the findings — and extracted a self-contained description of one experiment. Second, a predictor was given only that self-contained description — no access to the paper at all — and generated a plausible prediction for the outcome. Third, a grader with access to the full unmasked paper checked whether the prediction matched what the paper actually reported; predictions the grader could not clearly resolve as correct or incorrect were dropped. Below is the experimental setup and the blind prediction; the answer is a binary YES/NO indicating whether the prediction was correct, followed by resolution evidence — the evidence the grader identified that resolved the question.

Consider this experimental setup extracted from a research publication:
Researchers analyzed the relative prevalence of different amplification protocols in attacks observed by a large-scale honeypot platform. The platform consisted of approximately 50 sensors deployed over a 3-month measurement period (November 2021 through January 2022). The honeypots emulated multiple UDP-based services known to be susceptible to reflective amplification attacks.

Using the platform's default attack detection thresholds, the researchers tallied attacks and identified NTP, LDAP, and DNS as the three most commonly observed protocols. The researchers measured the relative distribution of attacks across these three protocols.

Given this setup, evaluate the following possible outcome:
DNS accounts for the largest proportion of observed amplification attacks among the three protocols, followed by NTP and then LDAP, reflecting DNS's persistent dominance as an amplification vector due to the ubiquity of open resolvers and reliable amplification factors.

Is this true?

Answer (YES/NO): NO